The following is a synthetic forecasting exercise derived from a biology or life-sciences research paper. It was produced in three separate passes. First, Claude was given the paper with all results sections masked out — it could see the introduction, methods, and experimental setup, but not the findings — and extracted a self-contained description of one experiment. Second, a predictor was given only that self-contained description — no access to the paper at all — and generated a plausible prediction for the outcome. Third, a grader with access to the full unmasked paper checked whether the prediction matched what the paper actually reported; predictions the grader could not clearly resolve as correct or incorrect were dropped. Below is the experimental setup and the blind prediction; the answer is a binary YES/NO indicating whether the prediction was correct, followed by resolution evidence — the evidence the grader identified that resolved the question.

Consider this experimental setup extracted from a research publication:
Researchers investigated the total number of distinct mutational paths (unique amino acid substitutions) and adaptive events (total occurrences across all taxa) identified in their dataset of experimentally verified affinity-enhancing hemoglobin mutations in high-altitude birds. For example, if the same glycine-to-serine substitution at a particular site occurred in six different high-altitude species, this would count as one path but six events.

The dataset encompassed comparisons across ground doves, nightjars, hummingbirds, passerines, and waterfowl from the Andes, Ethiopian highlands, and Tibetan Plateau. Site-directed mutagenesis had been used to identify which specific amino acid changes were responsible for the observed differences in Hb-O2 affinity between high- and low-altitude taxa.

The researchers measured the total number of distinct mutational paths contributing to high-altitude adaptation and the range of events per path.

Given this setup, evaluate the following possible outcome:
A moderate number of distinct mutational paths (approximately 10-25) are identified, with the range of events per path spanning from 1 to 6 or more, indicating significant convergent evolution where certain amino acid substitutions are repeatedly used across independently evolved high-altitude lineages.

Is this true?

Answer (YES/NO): YES